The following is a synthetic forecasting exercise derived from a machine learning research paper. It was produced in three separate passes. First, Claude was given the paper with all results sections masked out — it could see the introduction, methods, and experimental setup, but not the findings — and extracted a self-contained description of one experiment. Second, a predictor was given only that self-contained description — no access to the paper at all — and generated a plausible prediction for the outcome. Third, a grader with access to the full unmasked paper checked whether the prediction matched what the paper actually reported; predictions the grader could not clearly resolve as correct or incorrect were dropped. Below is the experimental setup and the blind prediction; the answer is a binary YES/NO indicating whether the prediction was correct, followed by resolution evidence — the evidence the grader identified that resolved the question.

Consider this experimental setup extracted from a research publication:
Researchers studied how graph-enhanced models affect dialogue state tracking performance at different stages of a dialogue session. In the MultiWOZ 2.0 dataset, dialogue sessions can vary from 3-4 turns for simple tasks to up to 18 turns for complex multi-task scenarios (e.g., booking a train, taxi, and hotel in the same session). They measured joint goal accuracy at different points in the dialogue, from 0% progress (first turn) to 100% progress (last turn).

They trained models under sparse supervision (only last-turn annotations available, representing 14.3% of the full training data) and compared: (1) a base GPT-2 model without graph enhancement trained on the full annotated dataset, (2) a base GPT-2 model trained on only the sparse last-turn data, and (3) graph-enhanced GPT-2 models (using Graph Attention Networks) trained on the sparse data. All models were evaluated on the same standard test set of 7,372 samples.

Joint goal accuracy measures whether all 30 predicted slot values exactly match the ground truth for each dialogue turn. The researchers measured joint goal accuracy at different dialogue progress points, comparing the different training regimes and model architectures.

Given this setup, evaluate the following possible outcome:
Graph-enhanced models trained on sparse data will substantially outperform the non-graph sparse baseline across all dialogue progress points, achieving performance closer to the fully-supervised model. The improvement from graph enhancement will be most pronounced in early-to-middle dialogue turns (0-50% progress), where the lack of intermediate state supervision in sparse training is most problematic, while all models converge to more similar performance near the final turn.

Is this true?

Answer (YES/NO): NO